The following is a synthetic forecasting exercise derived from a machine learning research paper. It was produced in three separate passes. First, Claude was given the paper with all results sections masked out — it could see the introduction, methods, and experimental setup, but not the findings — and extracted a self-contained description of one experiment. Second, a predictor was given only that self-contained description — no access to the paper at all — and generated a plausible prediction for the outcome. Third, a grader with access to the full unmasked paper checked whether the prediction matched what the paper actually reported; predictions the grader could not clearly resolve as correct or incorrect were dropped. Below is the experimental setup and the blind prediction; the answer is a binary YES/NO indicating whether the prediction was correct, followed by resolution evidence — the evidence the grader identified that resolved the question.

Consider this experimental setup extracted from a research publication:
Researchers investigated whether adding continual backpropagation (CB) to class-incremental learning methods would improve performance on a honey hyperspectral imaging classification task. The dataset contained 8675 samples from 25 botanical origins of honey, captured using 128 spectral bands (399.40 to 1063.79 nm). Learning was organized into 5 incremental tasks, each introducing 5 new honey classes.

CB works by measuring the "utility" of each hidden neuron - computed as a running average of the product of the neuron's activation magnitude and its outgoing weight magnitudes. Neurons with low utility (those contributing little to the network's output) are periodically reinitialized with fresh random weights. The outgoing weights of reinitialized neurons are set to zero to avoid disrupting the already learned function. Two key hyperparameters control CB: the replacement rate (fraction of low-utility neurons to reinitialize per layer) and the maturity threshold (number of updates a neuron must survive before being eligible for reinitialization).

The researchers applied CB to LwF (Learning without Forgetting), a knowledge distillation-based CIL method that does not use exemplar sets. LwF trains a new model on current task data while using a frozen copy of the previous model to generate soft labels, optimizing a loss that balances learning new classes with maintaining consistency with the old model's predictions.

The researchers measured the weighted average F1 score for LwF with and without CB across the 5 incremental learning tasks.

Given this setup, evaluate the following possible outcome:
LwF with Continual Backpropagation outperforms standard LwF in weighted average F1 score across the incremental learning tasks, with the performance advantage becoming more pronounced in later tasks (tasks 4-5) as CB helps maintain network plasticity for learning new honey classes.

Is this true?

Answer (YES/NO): NO